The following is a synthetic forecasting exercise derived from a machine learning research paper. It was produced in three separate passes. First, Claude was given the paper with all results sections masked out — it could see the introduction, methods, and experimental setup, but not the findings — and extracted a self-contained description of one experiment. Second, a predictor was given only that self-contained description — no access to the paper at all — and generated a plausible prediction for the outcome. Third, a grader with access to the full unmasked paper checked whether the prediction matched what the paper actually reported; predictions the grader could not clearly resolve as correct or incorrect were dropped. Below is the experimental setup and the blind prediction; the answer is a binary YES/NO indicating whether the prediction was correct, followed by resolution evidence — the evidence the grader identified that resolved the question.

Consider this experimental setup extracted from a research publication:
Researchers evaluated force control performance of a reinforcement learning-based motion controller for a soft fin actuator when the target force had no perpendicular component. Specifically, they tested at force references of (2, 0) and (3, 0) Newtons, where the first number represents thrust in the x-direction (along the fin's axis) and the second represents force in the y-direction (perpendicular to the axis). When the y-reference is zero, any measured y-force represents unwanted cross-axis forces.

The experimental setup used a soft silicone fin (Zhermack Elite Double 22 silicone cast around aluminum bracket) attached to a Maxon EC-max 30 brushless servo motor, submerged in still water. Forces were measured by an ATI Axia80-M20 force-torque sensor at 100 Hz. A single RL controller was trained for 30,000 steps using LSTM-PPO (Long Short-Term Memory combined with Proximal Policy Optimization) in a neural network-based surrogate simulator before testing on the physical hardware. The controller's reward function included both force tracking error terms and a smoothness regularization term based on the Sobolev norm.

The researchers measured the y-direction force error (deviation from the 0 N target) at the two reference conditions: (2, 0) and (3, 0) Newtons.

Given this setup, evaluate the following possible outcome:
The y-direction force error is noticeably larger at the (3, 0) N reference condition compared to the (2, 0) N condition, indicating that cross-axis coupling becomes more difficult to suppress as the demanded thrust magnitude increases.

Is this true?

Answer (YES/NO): YES